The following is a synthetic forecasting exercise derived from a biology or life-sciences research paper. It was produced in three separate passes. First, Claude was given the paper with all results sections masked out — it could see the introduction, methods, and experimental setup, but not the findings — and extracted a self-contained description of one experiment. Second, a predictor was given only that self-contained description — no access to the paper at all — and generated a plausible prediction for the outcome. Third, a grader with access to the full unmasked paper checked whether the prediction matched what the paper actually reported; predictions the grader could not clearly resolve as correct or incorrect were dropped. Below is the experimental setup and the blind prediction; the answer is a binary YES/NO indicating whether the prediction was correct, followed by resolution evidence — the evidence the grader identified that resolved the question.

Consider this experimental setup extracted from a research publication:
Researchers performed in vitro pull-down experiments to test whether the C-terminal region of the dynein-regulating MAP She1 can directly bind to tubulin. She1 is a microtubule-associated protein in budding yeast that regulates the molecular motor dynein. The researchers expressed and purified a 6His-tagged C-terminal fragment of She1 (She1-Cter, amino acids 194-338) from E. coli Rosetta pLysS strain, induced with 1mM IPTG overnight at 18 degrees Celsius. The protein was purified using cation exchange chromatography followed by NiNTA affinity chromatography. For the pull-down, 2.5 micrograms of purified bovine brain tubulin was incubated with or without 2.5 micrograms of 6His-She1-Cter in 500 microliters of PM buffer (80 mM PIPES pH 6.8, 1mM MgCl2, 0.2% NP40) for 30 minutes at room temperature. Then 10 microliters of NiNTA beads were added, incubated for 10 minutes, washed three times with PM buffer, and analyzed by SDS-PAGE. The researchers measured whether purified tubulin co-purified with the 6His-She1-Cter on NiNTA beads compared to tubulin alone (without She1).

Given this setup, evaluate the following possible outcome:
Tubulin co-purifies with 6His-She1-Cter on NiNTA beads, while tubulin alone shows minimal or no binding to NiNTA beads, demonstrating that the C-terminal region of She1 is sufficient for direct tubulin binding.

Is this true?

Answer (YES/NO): YES